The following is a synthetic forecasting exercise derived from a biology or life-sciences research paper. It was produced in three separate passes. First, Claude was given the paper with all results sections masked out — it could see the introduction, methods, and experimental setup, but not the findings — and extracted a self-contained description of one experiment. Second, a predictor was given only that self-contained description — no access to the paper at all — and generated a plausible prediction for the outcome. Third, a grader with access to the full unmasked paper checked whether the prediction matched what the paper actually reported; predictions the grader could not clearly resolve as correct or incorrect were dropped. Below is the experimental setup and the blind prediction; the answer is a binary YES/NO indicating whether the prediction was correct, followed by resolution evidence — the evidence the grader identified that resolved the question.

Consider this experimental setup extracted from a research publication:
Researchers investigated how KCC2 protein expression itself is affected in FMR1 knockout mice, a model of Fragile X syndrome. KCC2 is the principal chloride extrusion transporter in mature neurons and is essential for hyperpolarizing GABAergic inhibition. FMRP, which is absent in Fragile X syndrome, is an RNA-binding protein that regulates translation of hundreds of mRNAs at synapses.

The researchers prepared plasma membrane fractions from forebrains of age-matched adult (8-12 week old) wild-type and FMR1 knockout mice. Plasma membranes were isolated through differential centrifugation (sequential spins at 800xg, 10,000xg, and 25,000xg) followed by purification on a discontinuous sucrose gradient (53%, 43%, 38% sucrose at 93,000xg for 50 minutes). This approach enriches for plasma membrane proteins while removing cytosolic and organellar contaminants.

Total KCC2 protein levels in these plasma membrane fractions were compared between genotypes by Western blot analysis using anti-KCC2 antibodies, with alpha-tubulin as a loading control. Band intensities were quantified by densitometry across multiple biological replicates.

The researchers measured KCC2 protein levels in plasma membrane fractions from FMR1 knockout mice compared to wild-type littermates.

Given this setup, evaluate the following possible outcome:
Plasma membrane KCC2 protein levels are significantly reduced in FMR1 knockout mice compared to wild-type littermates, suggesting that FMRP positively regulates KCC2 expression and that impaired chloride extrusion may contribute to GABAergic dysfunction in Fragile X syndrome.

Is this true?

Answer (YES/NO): YES